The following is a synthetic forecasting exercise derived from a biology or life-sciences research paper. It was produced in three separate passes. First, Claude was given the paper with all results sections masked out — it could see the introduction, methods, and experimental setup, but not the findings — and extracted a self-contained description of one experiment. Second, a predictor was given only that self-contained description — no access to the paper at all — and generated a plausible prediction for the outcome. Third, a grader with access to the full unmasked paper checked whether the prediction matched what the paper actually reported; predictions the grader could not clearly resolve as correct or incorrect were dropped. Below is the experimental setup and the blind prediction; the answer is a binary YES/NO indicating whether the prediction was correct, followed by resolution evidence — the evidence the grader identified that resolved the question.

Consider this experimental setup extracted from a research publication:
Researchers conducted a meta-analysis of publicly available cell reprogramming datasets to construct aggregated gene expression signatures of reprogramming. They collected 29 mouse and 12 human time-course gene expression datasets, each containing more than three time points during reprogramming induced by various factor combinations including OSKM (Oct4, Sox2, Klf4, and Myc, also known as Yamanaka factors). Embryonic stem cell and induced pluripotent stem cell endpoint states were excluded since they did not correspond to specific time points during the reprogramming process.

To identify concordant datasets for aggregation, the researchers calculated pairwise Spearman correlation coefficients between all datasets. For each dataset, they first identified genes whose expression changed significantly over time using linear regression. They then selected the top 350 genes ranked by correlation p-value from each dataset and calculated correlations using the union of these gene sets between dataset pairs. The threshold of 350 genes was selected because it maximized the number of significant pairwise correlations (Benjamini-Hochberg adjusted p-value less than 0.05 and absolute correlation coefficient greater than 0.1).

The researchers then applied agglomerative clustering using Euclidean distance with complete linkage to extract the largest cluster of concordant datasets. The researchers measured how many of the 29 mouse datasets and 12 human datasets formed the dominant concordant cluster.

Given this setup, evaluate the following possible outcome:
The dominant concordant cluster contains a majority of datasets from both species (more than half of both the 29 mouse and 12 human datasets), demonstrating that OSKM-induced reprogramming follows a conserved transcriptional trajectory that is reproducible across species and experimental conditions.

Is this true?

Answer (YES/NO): YES